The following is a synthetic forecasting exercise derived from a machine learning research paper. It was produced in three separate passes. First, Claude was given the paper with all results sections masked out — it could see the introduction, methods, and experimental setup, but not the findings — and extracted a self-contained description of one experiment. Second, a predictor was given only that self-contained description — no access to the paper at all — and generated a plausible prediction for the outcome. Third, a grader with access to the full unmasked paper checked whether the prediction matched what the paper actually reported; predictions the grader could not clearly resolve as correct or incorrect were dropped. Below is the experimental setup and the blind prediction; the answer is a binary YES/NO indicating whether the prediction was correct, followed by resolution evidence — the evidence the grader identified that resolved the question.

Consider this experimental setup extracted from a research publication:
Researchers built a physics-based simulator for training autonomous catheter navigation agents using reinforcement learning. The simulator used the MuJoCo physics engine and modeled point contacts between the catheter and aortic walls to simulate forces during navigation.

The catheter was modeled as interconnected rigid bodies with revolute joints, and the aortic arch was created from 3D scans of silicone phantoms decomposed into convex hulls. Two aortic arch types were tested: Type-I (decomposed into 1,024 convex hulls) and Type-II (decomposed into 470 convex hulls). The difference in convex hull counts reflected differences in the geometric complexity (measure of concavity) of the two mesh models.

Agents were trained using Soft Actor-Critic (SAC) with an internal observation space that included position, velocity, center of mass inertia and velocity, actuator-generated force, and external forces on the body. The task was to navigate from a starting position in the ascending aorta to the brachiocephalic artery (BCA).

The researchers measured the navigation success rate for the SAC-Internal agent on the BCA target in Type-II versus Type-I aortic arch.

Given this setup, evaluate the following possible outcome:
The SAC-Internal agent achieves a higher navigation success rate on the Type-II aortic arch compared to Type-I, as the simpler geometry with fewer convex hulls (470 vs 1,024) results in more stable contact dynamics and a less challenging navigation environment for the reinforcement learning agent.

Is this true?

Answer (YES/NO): YES